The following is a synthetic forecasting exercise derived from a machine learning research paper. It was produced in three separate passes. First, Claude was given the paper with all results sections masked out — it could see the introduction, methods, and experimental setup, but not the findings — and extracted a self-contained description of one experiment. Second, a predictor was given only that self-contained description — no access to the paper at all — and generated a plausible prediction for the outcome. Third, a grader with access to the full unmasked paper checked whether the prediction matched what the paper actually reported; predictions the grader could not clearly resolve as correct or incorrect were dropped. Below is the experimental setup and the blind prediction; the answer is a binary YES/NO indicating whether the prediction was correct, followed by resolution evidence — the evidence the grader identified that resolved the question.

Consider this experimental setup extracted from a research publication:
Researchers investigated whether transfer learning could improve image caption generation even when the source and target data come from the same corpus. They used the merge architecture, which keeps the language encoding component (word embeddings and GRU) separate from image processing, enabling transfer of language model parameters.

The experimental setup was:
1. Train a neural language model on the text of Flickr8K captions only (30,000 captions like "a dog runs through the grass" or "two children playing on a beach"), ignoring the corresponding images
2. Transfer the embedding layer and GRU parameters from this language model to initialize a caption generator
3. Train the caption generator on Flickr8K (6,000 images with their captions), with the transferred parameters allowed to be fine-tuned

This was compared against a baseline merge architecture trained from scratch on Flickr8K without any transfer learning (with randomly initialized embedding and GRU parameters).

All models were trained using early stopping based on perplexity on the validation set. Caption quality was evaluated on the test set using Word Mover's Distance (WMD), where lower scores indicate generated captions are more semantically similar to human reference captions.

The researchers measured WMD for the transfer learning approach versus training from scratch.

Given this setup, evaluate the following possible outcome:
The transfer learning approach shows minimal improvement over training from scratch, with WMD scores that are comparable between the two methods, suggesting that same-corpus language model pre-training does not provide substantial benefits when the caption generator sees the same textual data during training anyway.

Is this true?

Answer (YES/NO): NO